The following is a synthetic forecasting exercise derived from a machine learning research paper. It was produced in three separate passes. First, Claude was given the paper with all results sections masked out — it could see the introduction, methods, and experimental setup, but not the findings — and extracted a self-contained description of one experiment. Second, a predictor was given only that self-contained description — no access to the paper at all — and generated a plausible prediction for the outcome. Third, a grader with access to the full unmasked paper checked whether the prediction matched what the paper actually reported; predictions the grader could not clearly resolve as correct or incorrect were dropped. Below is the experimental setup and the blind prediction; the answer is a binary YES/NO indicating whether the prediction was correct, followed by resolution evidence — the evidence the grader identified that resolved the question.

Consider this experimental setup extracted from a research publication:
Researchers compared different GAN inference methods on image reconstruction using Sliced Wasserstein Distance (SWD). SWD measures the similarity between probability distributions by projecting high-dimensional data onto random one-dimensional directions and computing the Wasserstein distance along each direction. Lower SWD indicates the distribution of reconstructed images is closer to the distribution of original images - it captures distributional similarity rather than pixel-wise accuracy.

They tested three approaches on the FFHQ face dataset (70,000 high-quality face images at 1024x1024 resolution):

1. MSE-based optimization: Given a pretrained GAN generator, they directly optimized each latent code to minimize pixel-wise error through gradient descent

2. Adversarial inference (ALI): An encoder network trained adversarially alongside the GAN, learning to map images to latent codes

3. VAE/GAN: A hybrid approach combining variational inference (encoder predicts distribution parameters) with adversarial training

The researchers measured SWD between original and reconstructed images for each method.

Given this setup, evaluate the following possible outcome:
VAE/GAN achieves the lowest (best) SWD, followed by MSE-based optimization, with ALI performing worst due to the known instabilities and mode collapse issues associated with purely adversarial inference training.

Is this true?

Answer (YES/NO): NO